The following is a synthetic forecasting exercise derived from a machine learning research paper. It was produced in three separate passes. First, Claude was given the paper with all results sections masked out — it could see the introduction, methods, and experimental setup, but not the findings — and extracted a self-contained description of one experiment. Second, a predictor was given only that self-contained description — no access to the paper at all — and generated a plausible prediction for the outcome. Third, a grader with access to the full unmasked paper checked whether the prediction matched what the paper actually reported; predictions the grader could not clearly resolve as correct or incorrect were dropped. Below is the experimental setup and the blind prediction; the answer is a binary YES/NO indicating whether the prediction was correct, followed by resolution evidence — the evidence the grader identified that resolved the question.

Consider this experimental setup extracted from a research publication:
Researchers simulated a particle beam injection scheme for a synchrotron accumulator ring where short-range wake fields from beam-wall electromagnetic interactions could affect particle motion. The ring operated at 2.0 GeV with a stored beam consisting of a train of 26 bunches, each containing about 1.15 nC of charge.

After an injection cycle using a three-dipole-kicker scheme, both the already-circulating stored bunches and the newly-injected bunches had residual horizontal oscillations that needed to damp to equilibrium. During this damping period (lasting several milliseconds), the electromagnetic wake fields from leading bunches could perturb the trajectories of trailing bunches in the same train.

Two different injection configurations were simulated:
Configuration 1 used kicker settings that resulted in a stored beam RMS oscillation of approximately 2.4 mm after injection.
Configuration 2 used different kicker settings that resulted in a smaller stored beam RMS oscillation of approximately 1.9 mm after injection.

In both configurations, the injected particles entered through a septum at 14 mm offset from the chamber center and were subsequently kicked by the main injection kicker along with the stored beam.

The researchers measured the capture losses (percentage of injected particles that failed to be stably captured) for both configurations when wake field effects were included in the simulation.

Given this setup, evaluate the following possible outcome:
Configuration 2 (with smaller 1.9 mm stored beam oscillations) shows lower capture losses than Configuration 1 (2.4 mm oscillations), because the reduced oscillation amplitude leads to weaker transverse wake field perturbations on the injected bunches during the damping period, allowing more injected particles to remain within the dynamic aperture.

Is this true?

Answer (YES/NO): YES